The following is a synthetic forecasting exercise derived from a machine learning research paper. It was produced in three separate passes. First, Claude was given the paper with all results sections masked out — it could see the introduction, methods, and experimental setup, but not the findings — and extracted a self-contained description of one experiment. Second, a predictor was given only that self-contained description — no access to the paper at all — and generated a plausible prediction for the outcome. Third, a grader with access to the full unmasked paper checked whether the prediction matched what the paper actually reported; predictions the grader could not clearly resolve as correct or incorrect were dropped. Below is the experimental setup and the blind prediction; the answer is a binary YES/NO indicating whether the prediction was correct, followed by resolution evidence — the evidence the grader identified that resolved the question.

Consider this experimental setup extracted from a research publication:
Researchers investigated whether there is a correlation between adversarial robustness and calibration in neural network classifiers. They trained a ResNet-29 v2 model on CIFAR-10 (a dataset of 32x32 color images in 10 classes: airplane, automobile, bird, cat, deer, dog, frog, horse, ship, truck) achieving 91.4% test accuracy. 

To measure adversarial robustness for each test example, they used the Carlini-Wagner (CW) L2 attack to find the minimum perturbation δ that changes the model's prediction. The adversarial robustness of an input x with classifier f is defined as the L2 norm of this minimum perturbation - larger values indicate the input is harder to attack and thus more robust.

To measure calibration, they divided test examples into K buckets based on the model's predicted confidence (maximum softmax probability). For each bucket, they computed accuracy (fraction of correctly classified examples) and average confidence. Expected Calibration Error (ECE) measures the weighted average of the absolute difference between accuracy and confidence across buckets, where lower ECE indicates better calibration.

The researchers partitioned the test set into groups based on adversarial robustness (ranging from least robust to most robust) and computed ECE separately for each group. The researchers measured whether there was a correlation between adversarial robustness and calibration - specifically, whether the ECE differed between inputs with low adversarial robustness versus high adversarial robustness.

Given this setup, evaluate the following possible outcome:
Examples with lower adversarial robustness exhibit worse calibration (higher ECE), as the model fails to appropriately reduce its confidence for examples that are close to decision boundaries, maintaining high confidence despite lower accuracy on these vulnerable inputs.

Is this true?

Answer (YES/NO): YES